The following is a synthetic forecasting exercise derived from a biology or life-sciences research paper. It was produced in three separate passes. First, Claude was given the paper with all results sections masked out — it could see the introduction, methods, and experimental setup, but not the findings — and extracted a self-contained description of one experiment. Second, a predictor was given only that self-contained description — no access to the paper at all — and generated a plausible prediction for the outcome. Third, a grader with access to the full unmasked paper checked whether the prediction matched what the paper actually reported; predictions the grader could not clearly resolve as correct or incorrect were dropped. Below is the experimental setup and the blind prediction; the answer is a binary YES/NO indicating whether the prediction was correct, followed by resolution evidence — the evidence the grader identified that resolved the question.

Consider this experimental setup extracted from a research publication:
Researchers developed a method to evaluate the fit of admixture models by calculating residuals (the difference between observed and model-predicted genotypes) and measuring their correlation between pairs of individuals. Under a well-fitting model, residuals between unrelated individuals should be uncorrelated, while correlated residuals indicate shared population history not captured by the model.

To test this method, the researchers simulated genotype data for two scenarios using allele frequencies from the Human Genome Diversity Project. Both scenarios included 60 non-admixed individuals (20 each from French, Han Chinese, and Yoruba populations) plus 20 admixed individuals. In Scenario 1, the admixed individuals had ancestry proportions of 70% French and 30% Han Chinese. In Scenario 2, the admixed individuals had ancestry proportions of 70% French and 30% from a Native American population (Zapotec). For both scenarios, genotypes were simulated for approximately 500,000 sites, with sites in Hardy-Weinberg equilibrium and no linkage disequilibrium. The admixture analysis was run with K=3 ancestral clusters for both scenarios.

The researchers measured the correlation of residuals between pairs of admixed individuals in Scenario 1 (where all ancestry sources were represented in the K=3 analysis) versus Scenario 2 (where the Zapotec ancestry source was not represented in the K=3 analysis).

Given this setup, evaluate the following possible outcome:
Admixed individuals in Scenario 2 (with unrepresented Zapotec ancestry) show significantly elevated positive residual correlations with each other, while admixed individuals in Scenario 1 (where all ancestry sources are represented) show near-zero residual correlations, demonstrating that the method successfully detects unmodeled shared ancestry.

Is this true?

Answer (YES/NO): YES